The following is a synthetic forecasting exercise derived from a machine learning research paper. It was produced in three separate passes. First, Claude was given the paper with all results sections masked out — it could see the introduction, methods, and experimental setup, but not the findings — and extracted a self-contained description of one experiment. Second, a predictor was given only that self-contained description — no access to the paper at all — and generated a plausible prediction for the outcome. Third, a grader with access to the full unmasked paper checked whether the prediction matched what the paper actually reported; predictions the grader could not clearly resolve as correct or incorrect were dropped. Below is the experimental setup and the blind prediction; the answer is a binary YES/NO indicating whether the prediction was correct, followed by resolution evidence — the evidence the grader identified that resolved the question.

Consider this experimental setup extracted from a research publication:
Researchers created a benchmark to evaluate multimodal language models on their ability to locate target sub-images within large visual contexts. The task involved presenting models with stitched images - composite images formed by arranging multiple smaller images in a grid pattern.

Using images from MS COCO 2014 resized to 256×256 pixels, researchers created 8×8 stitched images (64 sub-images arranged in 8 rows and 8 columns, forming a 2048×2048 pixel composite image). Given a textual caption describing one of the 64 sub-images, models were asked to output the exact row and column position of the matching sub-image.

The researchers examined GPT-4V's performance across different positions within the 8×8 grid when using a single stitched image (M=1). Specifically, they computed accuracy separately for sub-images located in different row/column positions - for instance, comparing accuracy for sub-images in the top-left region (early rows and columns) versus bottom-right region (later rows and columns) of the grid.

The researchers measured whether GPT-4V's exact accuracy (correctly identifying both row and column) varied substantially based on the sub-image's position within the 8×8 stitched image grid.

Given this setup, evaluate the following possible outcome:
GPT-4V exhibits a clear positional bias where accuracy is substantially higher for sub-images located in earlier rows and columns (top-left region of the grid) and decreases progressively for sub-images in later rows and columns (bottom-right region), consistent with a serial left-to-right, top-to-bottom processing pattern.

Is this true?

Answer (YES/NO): NO